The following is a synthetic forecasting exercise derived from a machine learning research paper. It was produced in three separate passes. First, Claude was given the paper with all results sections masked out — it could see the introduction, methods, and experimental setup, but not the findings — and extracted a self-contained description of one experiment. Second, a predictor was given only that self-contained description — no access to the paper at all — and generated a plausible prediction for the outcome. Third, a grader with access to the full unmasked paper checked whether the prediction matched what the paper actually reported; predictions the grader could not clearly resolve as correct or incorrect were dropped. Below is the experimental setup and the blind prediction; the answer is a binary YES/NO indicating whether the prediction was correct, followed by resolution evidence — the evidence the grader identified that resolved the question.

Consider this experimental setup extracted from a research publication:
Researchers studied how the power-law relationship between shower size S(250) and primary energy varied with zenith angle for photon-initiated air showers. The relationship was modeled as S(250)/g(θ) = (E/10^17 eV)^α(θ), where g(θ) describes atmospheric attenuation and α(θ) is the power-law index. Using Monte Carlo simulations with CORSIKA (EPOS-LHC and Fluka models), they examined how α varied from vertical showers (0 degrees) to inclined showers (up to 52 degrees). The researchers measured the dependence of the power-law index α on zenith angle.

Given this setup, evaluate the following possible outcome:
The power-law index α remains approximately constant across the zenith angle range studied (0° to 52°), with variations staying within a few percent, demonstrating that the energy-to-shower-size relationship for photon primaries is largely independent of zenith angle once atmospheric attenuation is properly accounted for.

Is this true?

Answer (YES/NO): NO